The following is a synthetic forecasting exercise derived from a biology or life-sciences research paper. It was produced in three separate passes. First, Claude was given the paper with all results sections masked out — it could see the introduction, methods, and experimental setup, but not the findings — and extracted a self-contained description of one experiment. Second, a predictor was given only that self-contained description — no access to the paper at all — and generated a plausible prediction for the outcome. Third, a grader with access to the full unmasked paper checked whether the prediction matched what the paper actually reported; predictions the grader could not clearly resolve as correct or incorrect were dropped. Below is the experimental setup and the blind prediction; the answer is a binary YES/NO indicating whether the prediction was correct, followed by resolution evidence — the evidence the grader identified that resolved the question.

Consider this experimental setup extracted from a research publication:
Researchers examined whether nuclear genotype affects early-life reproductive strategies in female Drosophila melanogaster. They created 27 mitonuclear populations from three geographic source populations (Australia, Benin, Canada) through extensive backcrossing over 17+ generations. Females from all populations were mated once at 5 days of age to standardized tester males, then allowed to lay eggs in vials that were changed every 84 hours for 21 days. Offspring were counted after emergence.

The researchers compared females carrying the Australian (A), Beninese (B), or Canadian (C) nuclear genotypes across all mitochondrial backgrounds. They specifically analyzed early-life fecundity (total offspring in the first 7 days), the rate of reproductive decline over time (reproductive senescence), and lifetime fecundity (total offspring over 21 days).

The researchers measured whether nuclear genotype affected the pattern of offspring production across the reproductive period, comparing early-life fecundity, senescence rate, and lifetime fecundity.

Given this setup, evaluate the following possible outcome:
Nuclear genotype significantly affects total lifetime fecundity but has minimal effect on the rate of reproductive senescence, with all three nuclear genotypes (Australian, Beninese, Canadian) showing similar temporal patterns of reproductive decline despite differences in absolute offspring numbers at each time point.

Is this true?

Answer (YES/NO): NO